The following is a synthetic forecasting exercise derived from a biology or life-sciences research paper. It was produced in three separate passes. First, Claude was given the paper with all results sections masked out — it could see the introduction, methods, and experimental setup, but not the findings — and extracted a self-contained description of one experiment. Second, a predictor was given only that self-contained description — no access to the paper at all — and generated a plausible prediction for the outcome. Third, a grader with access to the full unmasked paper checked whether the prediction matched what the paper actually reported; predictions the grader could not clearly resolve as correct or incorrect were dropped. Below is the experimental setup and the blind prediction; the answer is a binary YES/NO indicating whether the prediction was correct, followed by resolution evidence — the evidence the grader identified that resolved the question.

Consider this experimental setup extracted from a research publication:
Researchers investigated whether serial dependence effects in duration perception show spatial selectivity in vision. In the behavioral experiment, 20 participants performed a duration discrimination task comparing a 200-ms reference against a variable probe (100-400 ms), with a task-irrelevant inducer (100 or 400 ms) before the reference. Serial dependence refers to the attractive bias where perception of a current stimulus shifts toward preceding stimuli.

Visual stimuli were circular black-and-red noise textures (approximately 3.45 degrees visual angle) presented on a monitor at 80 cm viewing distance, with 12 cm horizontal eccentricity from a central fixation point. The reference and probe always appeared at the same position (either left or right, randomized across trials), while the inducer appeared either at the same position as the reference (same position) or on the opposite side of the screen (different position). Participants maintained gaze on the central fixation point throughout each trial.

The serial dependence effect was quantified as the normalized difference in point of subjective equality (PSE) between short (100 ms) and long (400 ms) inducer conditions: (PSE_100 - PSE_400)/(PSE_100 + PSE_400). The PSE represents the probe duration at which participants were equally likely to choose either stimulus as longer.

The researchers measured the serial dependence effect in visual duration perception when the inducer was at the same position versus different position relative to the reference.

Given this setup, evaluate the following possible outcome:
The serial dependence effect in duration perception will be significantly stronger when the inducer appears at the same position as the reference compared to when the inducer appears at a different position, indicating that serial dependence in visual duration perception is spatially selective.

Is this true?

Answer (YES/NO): YES